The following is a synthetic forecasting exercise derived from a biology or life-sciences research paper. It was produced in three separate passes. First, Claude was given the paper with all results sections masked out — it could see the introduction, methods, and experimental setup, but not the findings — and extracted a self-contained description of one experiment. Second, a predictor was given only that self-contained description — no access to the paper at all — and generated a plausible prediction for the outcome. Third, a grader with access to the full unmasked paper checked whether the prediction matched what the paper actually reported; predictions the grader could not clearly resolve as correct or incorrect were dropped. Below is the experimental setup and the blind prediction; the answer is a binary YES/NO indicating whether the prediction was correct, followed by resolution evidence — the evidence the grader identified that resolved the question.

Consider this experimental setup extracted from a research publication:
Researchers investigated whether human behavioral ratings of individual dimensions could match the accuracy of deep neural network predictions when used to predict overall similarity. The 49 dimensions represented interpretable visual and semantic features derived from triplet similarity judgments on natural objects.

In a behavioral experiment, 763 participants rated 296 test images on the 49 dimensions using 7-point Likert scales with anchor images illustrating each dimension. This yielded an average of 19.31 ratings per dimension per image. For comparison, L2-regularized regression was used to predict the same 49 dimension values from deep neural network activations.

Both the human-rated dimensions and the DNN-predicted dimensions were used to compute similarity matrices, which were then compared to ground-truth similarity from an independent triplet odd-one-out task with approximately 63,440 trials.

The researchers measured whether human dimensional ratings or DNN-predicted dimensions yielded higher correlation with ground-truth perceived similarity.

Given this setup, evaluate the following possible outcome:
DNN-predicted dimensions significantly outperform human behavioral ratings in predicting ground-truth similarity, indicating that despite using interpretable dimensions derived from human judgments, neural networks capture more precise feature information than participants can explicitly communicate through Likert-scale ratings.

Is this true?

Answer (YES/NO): NO